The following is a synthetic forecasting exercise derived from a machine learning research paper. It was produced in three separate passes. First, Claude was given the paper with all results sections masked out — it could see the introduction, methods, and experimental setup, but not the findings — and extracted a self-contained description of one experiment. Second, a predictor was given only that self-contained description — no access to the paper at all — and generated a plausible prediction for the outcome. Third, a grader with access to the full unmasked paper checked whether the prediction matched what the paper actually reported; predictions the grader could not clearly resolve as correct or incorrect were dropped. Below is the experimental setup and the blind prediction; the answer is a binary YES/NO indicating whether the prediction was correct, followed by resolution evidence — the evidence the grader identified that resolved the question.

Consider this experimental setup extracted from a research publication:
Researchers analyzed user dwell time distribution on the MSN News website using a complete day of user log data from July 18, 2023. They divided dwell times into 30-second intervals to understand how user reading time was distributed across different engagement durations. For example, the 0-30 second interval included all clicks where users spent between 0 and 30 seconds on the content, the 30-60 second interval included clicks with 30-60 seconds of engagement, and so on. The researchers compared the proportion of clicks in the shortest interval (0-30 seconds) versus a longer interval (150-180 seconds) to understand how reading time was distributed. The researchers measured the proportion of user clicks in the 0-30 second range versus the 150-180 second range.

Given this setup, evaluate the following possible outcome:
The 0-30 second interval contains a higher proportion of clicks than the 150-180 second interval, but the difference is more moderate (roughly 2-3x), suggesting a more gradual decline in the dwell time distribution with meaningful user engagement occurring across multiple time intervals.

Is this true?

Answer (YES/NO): NO